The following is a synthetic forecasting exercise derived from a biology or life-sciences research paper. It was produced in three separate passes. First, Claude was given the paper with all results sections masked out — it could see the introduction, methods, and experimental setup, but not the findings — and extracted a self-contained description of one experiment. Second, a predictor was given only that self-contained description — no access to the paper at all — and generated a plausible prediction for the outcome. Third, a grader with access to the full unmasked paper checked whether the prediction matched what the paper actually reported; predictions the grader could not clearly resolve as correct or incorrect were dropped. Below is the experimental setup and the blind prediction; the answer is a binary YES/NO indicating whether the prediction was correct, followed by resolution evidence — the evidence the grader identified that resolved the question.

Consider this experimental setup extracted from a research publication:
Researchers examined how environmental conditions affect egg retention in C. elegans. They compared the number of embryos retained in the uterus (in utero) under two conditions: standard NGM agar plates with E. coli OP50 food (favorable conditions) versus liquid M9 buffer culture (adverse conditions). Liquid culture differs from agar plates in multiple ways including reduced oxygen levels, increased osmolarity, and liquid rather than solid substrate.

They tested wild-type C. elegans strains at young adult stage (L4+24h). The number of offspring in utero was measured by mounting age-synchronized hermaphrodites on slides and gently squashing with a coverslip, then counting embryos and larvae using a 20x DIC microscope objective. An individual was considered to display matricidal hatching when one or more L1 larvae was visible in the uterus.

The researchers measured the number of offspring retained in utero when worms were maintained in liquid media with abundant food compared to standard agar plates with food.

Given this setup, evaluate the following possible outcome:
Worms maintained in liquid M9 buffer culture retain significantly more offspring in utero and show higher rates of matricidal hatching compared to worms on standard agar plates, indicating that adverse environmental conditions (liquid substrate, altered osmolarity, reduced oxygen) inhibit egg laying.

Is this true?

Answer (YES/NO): YES